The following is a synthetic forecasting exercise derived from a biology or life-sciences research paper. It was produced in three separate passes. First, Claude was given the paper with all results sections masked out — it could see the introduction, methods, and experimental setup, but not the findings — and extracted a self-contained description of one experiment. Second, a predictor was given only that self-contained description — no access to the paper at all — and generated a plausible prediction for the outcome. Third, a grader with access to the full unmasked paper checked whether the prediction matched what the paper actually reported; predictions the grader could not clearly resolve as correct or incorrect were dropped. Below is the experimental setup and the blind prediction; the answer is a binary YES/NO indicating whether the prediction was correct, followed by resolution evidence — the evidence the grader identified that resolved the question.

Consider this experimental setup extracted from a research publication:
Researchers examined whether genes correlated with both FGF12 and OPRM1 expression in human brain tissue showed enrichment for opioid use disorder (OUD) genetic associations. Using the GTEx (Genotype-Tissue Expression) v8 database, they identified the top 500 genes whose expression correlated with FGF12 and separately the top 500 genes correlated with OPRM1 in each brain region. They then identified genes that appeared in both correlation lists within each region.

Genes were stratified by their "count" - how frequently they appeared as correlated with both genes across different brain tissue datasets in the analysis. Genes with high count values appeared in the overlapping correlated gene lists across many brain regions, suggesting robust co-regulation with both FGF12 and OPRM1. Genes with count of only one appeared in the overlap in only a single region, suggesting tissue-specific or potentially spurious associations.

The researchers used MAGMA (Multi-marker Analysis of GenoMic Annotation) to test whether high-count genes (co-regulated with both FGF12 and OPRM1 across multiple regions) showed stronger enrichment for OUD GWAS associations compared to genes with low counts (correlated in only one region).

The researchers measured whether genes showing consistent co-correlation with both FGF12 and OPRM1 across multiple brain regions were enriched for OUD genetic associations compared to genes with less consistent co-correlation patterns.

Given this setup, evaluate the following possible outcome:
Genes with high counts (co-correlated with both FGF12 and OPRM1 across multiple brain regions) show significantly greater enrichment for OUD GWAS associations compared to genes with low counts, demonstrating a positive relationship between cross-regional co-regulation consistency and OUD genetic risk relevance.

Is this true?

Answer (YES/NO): NO